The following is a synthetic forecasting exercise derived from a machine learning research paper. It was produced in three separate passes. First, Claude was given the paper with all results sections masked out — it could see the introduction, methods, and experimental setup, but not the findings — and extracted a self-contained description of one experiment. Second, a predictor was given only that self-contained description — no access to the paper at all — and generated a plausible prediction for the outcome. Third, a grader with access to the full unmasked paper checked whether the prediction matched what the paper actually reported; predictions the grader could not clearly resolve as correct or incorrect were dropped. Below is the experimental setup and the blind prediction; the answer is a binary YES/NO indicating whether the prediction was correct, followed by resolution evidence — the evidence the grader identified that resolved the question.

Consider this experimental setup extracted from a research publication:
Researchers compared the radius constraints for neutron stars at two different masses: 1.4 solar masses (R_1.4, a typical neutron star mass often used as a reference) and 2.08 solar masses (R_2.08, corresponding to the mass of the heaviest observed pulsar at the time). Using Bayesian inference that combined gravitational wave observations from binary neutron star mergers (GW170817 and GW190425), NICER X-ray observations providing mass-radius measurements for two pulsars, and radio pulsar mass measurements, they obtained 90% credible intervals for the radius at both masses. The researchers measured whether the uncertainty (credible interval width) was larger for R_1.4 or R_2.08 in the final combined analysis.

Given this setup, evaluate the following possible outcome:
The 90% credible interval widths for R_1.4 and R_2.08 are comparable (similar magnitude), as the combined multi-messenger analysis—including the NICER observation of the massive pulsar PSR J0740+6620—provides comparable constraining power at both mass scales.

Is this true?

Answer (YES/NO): NO